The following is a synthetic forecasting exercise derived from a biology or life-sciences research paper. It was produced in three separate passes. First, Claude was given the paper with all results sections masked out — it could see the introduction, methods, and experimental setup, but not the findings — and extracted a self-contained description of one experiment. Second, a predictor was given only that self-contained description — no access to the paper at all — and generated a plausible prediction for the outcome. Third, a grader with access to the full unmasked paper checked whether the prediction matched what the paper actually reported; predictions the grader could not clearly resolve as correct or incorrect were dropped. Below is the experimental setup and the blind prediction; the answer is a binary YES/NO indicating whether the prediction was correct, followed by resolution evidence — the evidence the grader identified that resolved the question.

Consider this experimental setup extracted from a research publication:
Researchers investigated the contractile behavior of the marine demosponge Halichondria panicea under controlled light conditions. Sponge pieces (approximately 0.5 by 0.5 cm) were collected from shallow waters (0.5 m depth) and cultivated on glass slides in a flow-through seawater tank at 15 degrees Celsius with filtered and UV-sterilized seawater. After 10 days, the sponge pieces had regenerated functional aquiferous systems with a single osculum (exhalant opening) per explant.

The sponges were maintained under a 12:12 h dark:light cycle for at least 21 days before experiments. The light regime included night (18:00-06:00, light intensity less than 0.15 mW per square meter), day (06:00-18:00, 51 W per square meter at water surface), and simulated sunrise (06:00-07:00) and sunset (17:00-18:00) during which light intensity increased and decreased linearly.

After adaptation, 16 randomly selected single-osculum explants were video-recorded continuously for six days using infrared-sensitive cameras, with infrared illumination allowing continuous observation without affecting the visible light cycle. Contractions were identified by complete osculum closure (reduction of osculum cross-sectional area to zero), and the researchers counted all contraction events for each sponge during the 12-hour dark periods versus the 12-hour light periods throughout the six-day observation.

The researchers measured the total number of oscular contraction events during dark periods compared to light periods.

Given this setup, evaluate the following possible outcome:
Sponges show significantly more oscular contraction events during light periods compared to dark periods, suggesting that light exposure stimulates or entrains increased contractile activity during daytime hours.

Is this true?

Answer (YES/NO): YES